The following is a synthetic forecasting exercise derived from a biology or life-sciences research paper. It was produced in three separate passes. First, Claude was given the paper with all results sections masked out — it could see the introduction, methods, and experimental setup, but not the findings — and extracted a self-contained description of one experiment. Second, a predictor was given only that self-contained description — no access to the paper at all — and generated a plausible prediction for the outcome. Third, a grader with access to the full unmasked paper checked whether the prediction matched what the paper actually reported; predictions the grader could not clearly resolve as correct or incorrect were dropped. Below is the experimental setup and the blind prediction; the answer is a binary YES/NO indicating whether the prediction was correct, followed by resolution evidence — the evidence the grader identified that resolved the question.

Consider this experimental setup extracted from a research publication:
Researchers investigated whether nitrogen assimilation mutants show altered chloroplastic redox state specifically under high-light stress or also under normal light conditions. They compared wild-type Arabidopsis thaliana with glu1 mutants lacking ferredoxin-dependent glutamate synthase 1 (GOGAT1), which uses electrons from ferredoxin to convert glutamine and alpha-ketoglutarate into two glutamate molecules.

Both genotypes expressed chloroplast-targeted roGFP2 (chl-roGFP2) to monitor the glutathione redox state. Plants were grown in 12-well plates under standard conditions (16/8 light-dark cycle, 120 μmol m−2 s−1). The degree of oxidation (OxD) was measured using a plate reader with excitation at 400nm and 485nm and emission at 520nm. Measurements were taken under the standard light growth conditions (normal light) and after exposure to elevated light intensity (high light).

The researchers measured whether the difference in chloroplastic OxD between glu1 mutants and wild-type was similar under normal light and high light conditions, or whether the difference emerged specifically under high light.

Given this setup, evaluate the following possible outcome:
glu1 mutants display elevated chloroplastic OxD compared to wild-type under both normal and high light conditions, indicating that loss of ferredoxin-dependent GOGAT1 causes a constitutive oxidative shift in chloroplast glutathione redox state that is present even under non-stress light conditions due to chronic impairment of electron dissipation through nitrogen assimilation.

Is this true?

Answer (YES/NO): NO